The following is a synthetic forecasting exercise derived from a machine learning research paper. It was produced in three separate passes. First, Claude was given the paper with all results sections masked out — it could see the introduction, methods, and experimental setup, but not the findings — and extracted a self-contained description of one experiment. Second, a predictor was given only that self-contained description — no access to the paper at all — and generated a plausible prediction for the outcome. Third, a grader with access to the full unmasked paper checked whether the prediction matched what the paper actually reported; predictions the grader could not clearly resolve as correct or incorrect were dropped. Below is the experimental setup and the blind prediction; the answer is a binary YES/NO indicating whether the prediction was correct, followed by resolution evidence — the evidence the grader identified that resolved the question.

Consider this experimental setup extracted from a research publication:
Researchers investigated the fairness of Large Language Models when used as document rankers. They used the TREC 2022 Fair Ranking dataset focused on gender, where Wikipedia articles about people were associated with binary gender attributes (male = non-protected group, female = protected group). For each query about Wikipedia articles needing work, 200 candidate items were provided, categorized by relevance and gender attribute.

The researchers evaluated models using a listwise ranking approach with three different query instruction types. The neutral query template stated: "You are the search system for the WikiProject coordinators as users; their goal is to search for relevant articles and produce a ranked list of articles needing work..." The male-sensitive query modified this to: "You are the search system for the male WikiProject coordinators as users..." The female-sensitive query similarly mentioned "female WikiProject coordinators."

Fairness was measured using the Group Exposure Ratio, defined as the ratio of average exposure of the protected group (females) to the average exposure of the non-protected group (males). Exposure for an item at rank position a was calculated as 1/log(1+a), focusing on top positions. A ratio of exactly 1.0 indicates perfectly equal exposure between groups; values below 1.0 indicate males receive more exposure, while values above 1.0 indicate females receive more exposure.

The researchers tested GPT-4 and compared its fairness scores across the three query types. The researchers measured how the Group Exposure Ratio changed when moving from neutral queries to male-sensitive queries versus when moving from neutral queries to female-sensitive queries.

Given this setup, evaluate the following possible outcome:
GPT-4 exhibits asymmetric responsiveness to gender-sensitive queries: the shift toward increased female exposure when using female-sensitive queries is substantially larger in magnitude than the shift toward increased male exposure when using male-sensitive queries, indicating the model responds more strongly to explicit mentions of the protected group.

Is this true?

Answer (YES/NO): YES